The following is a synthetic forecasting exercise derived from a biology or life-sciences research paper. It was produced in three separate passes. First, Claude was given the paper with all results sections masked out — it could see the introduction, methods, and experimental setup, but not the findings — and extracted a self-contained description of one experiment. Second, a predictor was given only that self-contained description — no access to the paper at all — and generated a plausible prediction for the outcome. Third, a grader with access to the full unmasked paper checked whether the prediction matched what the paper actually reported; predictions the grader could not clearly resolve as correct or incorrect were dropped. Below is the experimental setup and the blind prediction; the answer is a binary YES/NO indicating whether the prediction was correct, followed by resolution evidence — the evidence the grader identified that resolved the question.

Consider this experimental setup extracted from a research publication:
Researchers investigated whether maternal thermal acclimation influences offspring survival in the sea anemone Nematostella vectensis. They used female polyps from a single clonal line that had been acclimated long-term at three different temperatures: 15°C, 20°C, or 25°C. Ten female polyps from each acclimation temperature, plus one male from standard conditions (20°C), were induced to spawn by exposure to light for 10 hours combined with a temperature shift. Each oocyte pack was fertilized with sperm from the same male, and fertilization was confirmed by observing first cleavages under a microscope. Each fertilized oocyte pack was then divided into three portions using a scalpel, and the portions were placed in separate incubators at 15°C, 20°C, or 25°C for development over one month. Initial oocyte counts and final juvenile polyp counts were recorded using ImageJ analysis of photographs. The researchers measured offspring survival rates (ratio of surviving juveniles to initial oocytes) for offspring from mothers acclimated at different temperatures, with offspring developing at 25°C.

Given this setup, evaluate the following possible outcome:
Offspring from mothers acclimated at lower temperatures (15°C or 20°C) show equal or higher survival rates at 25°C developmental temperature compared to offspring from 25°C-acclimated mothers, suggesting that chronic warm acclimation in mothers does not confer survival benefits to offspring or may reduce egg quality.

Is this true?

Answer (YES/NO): NO